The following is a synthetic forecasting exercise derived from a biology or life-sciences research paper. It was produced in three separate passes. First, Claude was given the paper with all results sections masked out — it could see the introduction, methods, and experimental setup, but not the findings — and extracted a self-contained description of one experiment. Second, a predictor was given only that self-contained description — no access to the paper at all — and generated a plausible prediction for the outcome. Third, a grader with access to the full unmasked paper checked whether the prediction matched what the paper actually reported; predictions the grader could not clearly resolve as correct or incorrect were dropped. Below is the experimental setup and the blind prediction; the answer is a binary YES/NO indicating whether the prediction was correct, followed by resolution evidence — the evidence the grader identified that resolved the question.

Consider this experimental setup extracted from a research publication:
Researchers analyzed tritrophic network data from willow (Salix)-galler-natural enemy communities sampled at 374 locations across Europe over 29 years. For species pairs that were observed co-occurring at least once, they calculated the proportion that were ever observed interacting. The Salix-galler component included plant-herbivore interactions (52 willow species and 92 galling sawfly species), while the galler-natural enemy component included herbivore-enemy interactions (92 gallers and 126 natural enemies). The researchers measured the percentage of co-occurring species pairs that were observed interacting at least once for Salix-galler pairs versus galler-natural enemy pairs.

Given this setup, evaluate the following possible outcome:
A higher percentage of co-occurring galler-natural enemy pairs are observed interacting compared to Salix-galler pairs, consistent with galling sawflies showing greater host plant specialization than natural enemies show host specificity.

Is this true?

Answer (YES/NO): YES